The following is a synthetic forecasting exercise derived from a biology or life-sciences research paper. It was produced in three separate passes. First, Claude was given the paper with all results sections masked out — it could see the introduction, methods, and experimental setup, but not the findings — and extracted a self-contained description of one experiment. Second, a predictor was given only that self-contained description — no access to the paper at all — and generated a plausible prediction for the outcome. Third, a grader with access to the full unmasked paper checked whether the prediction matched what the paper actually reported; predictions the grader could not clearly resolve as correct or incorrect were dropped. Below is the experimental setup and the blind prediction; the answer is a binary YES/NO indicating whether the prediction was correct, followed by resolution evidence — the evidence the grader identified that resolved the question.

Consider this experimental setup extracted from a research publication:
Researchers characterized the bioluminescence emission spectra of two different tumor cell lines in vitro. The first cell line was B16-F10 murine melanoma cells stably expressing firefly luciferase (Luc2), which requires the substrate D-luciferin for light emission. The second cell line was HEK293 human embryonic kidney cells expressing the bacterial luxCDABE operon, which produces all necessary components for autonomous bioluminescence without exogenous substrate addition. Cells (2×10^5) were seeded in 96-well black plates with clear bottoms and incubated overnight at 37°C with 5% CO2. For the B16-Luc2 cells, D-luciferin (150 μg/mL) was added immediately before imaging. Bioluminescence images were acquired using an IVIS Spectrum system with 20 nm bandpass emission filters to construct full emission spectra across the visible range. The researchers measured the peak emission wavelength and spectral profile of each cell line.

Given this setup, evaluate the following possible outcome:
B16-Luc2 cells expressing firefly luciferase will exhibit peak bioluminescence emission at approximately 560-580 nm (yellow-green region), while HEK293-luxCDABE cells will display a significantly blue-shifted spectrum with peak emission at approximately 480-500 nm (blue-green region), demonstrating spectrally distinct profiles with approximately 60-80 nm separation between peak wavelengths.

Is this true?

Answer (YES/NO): NO